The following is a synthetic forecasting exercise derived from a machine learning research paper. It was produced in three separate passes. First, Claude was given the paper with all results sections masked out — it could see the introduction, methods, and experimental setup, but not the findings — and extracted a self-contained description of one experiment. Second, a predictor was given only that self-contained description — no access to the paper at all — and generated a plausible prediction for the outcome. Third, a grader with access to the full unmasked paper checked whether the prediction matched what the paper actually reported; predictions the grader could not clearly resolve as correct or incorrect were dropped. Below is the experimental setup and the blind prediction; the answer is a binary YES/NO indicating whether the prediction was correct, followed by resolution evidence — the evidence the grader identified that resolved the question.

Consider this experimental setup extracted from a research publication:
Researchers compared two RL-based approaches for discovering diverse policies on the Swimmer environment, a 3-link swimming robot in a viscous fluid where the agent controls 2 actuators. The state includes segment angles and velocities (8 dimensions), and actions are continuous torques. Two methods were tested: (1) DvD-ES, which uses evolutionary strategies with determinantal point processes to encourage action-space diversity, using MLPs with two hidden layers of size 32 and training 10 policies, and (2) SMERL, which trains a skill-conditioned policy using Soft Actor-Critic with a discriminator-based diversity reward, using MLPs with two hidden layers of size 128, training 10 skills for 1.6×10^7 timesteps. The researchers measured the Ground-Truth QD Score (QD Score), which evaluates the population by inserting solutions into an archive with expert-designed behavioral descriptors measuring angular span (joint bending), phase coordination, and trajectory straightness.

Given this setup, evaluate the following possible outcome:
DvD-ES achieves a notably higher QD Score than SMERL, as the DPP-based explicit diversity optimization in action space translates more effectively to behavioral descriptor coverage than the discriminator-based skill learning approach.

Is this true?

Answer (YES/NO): YES